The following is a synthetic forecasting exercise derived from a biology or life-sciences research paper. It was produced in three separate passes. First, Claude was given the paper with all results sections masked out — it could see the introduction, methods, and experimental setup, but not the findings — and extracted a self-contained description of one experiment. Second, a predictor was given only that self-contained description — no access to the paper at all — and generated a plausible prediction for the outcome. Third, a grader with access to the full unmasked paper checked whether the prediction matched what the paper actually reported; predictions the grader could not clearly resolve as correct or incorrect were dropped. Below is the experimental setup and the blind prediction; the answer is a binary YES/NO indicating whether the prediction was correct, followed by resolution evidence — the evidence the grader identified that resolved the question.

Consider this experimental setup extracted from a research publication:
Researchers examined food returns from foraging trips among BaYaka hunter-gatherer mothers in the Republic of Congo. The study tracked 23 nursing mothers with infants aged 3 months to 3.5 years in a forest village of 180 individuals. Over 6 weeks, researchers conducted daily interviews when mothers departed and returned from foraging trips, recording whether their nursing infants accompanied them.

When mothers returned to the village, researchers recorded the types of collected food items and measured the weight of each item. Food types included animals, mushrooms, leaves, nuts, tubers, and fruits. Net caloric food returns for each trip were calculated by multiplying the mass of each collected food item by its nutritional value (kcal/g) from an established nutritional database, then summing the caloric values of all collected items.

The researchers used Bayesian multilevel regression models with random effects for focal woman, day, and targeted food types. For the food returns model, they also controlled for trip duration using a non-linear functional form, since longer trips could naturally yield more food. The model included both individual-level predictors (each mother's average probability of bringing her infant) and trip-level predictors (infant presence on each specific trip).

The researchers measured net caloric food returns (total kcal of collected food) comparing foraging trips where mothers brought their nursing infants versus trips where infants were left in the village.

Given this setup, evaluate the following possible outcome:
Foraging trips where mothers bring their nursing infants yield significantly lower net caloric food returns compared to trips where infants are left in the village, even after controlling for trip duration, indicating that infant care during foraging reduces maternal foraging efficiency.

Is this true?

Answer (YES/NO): NO